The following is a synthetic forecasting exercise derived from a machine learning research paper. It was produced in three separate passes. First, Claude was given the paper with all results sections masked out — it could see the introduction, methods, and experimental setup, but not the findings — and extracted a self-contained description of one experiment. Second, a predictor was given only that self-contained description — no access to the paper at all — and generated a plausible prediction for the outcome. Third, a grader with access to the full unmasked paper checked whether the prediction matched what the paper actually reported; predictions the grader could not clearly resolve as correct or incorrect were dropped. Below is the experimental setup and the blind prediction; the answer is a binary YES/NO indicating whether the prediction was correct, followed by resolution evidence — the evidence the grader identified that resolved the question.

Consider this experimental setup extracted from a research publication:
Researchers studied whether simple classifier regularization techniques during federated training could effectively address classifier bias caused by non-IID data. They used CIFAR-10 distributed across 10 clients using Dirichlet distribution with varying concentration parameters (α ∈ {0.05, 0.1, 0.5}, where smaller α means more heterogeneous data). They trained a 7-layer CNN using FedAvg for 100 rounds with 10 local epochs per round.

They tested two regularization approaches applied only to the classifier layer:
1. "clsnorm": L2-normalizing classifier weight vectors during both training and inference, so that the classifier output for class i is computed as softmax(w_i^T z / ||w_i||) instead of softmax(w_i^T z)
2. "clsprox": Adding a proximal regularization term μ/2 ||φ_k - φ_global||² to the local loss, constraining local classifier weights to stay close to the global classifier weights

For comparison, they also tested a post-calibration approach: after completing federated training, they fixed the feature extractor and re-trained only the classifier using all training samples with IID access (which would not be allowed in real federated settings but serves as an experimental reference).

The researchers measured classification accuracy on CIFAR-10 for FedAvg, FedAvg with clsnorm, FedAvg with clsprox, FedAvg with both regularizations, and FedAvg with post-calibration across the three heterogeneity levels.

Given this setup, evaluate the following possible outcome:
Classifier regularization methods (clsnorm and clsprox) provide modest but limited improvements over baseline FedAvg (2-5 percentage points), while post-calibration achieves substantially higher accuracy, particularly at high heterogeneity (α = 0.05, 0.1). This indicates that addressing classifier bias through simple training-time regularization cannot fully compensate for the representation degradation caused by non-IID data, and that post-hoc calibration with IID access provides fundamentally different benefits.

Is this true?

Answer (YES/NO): NO